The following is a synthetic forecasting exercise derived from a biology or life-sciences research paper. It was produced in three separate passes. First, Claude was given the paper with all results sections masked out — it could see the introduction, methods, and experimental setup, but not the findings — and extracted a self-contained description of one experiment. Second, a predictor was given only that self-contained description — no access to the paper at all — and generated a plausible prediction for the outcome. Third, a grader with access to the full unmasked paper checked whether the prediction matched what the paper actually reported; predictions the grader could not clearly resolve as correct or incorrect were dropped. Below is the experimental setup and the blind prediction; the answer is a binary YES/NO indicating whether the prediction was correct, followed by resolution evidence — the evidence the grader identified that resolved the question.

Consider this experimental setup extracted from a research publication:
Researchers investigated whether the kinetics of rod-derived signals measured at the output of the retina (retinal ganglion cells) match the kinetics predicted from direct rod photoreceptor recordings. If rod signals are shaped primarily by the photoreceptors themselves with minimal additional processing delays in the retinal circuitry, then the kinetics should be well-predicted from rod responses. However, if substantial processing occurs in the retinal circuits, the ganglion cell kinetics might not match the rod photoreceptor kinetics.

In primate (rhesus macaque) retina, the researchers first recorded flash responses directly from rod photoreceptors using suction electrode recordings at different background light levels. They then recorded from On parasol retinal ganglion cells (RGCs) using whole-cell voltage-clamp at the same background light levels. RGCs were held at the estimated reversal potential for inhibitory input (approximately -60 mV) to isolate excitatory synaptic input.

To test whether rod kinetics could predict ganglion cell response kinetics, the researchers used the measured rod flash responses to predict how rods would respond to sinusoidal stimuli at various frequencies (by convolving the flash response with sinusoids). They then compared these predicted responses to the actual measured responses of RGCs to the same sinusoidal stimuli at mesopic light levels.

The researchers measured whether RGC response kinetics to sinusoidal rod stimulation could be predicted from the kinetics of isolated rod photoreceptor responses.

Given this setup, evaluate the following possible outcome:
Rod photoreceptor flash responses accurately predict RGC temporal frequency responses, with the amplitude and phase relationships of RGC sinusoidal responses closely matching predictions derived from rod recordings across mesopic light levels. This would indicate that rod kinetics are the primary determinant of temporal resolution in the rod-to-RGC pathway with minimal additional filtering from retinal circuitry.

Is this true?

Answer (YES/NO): YES